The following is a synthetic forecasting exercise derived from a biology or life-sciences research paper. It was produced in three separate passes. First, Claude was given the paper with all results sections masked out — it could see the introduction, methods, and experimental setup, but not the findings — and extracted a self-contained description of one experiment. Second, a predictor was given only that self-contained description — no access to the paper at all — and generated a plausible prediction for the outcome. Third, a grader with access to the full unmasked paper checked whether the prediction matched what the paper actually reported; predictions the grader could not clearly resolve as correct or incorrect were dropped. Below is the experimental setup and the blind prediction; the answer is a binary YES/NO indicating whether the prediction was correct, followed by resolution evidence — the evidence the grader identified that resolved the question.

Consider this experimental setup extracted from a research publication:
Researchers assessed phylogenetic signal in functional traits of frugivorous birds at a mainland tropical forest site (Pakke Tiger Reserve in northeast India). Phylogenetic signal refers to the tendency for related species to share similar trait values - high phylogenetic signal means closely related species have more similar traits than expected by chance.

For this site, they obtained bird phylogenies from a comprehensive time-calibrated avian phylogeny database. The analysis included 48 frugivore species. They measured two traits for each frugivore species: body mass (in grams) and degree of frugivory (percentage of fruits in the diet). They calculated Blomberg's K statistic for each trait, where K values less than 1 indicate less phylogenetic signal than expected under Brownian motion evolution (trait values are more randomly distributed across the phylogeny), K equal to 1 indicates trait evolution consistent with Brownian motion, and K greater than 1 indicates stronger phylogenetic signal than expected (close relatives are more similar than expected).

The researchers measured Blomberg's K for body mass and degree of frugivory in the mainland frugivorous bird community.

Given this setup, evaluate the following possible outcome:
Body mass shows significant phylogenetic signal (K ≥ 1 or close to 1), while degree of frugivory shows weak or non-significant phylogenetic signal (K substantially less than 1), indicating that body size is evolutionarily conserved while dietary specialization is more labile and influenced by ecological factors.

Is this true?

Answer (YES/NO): YES